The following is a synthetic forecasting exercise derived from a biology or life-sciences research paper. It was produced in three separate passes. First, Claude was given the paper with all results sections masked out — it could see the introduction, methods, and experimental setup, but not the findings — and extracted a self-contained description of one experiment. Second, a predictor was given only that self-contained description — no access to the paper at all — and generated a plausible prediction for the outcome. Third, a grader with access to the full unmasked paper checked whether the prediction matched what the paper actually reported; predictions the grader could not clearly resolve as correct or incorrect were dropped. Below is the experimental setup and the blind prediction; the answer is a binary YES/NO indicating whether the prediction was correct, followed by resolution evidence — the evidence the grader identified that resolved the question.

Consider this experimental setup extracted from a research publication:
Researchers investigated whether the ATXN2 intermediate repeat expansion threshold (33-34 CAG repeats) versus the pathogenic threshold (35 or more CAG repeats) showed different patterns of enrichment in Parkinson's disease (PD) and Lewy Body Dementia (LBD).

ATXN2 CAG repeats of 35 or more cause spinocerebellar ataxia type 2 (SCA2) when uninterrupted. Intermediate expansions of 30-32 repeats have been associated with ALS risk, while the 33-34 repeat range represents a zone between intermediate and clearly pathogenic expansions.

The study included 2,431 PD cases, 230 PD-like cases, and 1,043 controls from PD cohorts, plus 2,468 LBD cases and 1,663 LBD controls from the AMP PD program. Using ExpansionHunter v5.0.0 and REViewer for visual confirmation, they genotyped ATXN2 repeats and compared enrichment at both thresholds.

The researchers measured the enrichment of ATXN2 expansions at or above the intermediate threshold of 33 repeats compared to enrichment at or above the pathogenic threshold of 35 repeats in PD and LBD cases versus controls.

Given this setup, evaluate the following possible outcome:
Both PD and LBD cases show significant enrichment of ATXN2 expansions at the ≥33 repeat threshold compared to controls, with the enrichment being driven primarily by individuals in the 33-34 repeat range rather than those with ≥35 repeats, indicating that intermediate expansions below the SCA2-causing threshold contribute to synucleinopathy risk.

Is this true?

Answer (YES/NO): NO